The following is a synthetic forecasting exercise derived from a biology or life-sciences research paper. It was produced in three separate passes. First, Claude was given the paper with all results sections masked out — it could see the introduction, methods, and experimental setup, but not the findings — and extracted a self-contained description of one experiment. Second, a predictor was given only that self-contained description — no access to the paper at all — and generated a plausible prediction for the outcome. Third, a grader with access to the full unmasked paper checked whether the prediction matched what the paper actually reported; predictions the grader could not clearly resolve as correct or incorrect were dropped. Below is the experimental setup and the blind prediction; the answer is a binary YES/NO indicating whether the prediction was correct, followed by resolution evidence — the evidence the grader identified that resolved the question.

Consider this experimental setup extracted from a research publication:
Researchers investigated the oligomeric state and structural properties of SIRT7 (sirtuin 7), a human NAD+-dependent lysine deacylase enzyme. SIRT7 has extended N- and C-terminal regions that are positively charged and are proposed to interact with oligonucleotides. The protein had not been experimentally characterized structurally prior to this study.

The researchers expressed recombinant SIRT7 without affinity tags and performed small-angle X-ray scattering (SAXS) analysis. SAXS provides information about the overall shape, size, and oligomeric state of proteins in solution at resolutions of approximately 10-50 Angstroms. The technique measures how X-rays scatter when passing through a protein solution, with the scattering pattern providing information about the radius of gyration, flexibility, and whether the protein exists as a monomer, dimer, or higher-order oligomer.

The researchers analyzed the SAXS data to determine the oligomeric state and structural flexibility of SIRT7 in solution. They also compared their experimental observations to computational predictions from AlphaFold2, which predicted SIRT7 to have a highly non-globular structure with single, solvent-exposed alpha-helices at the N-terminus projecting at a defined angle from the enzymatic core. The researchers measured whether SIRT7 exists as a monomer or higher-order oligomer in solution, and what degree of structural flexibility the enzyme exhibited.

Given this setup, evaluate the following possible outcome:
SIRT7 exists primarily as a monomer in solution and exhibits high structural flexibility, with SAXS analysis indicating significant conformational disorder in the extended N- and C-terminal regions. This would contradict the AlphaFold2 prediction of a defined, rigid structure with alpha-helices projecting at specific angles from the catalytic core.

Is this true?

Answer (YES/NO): NO